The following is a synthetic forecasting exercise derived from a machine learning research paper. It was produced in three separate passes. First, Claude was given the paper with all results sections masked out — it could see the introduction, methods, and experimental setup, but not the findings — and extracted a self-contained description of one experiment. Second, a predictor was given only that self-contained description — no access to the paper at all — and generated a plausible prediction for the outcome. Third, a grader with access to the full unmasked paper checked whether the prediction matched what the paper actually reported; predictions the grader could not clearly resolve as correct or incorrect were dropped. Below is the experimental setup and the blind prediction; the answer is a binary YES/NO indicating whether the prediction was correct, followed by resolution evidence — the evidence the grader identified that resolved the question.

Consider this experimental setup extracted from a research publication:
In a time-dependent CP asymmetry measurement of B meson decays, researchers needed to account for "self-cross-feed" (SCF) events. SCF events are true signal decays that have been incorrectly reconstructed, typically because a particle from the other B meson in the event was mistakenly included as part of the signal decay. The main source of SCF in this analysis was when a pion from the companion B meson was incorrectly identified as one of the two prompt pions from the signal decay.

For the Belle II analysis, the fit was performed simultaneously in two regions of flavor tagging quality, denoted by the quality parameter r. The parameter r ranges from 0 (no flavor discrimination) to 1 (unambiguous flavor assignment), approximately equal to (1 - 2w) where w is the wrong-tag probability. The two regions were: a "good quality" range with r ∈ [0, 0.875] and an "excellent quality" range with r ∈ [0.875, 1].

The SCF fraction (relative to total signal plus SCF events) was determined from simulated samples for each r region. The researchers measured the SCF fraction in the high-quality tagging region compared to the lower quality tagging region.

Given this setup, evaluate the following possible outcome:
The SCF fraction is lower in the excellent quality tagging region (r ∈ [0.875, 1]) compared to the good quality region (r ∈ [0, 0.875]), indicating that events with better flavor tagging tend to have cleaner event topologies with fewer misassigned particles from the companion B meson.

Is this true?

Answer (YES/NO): YES